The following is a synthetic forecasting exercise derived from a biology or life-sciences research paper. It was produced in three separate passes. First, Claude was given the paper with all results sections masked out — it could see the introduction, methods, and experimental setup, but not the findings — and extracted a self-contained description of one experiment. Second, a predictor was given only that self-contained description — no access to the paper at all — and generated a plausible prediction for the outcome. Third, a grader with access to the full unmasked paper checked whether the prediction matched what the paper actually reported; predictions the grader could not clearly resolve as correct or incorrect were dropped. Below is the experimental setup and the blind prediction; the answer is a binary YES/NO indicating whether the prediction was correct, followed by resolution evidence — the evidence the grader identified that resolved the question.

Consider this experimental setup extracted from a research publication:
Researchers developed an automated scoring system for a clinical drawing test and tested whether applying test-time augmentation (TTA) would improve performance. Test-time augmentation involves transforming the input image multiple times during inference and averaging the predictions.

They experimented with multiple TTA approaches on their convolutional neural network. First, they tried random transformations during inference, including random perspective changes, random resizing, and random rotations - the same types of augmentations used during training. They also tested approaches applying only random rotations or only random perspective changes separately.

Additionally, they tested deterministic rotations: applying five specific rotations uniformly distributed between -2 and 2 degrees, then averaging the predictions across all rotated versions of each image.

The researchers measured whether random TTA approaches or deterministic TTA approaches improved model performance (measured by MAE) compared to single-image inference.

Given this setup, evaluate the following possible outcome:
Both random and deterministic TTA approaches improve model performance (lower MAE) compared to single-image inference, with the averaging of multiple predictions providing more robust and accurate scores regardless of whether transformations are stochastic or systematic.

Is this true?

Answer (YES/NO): NO